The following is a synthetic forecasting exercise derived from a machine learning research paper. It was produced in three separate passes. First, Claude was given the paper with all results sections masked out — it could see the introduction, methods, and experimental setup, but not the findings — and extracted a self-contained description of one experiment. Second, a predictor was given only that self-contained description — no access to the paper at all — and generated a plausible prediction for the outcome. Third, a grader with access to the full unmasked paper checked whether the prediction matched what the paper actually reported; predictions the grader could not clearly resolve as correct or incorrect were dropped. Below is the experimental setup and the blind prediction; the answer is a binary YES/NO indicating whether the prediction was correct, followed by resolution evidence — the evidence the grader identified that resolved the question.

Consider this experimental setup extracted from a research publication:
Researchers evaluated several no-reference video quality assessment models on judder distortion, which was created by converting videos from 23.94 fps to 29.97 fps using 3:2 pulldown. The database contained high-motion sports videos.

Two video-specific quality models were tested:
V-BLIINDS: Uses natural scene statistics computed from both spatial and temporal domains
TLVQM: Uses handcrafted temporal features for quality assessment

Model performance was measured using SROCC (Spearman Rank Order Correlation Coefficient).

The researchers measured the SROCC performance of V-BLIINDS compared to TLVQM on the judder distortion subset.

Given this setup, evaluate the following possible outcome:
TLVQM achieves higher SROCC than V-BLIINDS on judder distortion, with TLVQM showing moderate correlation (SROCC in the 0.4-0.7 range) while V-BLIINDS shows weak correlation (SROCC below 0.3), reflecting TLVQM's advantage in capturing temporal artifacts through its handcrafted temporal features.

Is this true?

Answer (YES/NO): NO